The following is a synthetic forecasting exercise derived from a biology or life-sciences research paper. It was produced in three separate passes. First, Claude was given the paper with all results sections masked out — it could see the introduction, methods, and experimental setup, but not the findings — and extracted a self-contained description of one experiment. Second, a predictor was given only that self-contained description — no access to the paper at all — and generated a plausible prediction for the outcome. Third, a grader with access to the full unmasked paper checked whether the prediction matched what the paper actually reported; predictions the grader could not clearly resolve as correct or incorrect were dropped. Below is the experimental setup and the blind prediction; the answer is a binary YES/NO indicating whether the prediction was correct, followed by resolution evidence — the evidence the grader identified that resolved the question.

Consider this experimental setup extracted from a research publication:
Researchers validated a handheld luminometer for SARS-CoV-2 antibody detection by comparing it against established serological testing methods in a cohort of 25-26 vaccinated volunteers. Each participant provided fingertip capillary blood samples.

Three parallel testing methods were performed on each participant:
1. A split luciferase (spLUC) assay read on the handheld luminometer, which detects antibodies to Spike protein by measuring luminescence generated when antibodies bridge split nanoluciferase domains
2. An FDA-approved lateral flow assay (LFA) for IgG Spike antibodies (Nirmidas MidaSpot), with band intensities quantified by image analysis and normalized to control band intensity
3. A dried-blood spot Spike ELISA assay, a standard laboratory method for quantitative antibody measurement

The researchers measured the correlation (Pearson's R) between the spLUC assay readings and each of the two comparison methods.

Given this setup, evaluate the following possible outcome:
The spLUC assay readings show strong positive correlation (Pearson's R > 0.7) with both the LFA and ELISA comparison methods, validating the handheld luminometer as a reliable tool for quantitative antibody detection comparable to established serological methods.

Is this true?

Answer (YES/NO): YES